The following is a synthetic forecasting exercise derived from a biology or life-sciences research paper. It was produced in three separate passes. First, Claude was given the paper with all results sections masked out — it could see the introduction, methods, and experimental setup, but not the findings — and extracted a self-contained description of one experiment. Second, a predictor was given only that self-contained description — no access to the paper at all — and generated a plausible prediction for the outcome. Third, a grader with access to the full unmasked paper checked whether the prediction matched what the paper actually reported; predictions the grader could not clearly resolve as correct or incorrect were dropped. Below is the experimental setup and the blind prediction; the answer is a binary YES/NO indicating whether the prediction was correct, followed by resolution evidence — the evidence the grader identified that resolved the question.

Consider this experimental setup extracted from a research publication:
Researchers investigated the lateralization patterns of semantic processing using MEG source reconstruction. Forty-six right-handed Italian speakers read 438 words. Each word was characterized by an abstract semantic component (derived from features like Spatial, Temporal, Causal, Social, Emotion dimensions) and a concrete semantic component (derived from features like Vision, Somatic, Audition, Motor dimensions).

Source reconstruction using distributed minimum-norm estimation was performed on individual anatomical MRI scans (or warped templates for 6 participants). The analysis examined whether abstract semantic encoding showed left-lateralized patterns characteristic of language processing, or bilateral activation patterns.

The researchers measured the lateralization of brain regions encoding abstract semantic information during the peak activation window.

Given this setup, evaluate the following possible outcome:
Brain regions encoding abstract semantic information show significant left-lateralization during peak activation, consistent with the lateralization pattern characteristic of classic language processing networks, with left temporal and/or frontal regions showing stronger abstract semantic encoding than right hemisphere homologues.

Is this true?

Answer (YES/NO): NO